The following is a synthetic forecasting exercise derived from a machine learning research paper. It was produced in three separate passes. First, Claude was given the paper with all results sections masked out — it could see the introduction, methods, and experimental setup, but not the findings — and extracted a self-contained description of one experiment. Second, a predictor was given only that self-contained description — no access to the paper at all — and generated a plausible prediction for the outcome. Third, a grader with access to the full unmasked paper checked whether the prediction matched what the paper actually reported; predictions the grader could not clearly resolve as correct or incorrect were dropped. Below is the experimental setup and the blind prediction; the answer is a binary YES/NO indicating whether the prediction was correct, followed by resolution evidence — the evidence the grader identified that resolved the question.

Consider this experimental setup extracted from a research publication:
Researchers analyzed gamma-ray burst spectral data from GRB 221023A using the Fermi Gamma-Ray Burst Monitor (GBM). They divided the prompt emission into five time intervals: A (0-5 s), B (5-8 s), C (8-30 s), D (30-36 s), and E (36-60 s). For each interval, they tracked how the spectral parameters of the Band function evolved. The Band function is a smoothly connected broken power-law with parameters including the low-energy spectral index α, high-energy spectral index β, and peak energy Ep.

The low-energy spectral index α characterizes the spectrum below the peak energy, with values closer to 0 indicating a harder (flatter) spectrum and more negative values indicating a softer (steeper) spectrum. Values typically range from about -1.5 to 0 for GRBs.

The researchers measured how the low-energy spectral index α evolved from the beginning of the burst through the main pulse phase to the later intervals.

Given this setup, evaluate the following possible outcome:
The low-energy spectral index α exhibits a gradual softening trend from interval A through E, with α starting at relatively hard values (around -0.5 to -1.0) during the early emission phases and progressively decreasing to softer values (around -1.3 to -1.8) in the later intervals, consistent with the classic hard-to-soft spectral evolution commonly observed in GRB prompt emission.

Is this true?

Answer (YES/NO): YES